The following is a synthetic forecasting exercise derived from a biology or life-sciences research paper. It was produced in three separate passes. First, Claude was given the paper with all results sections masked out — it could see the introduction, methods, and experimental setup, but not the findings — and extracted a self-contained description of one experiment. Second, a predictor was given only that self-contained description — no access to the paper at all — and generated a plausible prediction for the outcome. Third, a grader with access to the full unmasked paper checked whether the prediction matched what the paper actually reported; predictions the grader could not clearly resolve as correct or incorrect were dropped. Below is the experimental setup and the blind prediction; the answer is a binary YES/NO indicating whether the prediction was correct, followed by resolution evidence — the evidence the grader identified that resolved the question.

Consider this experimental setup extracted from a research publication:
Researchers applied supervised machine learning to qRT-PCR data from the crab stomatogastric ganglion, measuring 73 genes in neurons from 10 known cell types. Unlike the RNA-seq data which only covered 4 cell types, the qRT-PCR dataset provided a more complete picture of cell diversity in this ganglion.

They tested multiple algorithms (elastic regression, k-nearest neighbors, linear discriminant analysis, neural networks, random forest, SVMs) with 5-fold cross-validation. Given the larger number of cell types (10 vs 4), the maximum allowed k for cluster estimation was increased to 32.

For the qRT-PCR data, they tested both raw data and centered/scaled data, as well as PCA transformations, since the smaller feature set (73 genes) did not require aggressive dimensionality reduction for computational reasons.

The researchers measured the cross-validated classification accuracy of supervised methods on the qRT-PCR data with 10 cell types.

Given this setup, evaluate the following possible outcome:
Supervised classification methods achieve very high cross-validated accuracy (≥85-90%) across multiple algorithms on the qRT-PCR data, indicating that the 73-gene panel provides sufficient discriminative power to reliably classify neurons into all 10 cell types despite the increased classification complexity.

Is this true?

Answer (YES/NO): NO